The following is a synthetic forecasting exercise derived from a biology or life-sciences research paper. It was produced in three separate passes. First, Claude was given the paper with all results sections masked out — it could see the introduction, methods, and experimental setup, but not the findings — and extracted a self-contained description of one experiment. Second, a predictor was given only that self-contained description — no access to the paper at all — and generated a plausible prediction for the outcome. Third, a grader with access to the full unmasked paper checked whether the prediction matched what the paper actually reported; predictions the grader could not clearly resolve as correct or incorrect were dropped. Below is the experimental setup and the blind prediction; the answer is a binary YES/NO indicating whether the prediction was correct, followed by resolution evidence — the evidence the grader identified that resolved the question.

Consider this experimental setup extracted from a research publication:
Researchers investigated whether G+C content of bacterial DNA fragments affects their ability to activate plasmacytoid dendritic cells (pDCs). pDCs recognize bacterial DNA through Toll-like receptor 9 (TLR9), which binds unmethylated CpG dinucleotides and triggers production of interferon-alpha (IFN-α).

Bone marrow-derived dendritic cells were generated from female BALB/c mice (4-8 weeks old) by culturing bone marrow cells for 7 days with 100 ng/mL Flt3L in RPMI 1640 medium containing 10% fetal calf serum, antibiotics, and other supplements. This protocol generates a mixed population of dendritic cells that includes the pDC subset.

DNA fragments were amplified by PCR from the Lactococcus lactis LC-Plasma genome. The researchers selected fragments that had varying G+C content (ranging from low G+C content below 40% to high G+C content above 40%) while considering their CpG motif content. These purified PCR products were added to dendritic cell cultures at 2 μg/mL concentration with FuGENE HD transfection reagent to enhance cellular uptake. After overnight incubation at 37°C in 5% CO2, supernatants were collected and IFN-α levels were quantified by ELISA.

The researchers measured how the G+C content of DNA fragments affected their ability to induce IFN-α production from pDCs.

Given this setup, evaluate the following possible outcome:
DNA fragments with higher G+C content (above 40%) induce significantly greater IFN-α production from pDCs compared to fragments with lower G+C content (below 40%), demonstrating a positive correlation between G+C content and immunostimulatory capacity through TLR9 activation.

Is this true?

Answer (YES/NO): NO